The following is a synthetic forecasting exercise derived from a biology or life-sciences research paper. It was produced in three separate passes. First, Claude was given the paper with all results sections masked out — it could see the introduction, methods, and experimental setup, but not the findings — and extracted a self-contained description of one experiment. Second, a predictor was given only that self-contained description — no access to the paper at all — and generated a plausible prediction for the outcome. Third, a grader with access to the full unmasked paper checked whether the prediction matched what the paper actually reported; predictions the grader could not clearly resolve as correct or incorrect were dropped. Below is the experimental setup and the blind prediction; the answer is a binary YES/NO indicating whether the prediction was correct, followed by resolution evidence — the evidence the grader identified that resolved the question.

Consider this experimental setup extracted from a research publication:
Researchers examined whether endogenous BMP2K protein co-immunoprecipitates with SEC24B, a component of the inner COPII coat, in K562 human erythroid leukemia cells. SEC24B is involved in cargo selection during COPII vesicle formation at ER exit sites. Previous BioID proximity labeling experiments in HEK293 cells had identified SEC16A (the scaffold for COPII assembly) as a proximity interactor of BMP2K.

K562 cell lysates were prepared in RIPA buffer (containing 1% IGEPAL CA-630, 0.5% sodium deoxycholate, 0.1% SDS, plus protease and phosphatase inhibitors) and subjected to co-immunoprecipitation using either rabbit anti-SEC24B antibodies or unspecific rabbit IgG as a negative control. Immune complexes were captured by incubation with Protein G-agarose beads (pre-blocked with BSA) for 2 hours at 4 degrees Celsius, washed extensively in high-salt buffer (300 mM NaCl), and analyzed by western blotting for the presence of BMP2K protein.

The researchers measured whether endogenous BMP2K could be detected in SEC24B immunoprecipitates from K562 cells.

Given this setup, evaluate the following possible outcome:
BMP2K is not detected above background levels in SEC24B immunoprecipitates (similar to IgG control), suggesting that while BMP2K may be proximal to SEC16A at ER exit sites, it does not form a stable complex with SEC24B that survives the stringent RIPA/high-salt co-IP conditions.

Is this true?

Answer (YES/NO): YES